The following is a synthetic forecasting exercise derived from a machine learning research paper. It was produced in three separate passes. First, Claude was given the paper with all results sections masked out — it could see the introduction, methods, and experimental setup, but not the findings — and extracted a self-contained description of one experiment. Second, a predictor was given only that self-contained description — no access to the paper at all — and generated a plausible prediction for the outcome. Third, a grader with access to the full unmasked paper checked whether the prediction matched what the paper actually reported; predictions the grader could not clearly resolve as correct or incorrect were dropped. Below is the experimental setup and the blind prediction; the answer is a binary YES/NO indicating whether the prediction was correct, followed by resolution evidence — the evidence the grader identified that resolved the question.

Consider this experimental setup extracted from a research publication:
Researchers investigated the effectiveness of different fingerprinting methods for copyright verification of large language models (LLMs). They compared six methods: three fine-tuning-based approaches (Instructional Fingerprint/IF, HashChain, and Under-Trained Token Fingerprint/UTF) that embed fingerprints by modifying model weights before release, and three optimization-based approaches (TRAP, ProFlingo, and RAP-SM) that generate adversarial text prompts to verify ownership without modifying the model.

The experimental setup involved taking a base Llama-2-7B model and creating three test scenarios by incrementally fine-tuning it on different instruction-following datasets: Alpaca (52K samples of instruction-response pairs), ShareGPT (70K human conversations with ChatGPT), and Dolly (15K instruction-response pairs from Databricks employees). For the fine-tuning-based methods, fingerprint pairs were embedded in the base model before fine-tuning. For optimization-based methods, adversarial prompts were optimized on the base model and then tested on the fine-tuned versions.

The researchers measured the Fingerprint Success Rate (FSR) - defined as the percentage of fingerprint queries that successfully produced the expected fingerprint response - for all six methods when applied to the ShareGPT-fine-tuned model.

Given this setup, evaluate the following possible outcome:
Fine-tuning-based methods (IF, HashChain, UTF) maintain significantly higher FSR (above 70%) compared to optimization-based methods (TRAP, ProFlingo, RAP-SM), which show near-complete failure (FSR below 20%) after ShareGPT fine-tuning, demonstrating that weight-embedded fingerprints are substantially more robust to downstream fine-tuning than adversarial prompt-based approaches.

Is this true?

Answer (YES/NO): NO